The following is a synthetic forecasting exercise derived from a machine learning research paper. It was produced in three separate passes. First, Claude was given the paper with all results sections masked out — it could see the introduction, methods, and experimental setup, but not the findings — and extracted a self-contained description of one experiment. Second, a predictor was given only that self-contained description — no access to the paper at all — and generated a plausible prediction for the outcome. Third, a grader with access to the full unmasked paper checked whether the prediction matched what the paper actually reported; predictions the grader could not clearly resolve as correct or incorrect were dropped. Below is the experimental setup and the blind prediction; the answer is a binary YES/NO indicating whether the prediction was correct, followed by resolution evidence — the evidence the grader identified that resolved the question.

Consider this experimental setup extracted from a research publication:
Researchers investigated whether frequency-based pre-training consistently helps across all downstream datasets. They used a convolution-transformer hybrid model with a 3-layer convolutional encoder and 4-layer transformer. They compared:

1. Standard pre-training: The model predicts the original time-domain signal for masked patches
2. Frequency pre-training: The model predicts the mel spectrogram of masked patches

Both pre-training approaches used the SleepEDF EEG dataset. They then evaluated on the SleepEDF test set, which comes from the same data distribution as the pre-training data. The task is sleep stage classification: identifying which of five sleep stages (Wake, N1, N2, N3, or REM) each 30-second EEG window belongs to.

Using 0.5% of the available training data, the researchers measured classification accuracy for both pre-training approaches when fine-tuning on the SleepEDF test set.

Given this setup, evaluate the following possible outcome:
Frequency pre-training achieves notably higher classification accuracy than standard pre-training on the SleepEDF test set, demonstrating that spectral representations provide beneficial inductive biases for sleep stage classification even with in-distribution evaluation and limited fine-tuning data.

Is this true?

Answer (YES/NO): NO